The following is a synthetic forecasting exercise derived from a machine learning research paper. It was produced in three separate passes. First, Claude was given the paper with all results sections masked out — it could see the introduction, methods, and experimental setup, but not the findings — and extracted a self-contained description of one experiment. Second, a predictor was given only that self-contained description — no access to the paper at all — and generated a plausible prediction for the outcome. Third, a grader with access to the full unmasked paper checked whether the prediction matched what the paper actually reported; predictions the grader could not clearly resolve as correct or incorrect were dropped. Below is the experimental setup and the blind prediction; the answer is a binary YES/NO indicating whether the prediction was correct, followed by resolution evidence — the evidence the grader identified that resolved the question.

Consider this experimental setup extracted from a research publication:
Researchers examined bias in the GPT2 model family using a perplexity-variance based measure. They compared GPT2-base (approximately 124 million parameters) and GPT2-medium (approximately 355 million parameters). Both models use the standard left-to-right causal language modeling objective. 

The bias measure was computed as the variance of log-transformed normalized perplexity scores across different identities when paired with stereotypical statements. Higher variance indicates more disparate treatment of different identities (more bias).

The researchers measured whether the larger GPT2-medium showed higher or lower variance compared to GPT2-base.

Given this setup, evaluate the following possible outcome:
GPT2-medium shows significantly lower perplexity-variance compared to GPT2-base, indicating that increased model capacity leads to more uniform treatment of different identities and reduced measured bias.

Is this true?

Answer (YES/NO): NO